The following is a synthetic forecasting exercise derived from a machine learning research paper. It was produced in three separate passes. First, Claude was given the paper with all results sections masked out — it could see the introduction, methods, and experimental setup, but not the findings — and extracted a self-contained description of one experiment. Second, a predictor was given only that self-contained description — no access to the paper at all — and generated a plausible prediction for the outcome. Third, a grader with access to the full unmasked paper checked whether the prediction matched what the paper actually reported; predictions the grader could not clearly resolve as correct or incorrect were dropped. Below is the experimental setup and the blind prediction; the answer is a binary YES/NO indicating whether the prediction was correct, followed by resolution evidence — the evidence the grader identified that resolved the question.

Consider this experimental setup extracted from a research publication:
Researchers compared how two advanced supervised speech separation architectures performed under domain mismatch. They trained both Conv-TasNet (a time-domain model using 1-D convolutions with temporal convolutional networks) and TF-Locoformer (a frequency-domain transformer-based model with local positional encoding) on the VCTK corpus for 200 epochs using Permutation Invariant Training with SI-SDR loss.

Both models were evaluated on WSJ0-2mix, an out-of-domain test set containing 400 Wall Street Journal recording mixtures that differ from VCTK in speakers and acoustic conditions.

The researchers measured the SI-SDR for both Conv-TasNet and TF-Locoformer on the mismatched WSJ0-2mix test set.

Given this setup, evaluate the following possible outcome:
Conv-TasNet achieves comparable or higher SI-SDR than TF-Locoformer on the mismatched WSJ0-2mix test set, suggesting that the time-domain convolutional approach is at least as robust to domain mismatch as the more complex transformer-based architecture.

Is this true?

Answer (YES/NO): NO